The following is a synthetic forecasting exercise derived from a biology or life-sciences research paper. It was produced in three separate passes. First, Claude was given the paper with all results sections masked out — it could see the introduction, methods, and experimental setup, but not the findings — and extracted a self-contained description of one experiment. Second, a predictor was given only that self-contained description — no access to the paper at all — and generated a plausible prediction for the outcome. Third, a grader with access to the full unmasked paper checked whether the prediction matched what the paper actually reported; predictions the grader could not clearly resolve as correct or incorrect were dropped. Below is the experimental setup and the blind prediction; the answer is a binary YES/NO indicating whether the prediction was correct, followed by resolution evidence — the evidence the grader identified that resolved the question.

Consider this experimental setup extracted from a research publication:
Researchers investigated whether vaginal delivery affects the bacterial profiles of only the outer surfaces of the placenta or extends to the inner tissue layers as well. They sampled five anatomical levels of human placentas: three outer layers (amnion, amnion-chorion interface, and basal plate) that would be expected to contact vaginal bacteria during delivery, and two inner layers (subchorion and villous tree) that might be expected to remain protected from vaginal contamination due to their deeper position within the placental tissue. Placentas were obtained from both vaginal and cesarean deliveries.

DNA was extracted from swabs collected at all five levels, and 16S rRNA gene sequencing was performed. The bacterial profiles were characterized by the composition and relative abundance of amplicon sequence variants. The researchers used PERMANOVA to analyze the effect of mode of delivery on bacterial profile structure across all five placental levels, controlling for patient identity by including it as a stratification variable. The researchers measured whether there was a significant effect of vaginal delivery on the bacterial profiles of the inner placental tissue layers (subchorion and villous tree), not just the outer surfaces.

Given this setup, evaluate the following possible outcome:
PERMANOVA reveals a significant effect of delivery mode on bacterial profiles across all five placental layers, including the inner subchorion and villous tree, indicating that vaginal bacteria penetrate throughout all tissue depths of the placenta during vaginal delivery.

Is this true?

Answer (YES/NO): YES